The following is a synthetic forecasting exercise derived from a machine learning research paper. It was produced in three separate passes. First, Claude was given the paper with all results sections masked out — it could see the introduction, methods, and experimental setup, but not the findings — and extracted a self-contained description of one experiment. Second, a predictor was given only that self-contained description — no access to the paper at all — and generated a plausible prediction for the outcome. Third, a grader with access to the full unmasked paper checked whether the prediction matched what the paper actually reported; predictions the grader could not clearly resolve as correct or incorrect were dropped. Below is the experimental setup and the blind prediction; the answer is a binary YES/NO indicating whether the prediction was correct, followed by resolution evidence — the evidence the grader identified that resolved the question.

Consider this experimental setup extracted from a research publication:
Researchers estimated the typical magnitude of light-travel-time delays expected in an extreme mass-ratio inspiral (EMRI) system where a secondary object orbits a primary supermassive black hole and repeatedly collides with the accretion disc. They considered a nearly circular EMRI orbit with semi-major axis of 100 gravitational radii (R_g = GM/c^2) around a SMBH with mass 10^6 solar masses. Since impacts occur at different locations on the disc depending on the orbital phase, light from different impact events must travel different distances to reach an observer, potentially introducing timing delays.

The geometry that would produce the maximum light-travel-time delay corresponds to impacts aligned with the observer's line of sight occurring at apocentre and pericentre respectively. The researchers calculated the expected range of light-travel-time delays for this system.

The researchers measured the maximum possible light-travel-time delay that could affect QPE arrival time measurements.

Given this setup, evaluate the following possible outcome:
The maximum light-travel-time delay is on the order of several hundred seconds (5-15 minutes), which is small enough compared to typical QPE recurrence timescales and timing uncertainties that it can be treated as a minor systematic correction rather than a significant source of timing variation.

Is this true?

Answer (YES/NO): NO